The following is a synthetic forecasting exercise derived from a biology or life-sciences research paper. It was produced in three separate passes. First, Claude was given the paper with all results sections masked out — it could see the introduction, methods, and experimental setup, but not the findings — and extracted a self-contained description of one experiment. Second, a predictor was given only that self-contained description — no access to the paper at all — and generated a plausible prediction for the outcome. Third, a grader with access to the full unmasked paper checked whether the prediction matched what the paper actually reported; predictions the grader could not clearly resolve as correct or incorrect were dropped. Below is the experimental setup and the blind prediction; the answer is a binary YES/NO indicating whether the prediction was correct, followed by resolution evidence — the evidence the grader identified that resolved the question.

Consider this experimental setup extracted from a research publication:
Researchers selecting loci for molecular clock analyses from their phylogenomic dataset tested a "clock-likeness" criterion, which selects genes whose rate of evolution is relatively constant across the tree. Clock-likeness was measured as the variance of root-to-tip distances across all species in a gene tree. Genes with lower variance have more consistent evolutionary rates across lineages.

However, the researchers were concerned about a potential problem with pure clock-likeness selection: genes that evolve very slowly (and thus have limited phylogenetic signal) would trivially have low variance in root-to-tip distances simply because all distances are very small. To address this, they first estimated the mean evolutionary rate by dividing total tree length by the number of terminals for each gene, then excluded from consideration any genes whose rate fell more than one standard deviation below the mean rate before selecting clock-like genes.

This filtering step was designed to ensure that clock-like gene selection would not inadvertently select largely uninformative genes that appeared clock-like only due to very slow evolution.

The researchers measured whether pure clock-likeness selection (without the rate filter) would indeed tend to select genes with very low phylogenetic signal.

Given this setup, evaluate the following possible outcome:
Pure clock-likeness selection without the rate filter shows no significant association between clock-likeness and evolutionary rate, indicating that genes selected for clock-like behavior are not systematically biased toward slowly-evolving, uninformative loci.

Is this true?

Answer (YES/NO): NO